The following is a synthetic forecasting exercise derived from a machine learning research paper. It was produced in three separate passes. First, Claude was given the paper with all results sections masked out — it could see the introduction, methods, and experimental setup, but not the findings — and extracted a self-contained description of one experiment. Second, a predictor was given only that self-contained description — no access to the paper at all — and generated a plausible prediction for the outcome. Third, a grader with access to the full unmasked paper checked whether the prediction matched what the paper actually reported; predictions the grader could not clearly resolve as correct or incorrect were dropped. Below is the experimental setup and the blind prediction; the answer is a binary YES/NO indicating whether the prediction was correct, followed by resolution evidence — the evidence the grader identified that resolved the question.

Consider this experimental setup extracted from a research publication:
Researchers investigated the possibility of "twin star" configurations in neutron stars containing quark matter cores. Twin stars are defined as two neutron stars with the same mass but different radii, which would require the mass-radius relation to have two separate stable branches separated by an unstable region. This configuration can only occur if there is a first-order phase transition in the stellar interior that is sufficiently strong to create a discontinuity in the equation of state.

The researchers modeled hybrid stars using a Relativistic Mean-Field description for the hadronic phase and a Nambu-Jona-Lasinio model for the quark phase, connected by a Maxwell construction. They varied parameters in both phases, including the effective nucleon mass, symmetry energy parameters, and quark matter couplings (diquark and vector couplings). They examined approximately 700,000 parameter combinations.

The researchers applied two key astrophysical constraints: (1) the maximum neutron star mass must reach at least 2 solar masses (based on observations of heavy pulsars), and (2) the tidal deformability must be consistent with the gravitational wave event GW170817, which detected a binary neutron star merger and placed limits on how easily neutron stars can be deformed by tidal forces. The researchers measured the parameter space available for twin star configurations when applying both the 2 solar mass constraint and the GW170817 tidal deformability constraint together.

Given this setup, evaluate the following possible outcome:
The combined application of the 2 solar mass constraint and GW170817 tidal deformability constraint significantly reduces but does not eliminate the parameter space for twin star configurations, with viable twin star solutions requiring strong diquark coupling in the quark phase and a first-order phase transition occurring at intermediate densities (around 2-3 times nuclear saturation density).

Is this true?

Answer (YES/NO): NO